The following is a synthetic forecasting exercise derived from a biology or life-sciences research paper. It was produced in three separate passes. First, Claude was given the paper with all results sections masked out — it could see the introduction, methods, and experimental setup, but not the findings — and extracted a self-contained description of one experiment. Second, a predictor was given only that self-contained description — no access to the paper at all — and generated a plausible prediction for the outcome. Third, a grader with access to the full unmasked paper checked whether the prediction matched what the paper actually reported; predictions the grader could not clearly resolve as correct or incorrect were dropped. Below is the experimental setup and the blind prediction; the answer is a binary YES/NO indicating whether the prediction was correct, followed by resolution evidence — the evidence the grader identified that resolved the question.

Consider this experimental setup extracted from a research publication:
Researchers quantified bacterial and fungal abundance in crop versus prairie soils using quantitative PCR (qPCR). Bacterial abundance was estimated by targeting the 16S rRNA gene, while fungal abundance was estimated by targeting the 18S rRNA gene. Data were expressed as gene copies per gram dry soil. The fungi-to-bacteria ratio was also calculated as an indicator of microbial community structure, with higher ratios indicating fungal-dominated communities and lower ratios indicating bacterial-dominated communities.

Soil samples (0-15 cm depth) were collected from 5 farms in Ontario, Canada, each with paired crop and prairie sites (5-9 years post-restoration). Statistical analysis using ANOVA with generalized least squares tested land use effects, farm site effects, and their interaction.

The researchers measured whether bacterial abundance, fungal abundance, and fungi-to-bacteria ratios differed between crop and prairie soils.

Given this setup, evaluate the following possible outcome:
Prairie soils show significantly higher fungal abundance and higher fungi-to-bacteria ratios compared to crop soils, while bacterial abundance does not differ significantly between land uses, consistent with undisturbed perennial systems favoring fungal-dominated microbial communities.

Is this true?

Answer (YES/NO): NO